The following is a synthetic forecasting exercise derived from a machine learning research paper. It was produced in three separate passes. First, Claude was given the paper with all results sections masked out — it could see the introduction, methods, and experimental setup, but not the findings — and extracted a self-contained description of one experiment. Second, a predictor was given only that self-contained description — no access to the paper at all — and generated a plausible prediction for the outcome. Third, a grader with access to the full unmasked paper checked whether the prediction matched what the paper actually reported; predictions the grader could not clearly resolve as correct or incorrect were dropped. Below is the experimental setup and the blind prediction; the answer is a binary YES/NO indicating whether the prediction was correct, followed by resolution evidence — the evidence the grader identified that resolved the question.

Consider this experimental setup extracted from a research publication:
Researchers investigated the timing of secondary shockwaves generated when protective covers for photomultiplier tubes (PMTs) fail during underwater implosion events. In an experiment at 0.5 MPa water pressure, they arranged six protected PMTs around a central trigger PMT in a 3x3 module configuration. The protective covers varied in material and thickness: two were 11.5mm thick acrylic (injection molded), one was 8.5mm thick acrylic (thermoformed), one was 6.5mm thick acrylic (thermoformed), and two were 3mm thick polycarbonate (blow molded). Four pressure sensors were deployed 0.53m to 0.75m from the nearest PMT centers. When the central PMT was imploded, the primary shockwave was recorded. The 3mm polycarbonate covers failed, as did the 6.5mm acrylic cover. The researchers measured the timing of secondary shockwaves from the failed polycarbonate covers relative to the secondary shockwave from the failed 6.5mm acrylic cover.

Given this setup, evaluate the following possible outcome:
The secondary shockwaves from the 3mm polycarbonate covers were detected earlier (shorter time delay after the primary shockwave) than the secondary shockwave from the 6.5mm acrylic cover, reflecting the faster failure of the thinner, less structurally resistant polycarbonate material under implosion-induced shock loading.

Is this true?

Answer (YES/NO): YES